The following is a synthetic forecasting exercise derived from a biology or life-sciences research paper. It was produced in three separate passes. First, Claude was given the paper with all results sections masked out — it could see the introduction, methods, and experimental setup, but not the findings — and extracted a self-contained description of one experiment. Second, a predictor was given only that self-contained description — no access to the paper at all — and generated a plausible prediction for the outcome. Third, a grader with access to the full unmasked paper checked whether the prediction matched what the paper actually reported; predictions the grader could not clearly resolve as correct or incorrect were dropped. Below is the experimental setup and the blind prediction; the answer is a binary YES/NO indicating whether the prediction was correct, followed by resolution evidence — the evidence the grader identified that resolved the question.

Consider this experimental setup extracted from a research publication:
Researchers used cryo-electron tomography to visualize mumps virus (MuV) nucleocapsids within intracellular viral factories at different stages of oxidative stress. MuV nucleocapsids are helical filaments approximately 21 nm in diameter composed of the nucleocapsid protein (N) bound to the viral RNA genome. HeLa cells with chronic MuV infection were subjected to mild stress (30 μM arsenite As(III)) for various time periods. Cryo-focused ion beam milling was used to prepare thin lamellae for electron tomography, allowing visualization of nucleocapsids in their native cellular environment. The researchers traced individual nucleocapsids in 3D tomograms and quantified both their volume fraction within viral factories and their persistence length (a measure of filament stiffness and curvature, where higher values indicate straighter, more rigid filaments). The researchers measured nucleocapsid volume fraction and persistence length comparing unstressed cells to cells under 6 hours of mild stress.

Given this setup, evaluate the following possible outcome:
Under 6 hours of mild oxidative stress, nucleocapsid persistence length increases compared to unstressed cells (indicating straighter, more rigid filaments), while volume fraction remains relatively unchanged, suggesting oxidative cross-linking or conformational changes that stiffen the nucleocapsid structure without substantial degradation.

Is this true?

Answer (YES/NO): NO